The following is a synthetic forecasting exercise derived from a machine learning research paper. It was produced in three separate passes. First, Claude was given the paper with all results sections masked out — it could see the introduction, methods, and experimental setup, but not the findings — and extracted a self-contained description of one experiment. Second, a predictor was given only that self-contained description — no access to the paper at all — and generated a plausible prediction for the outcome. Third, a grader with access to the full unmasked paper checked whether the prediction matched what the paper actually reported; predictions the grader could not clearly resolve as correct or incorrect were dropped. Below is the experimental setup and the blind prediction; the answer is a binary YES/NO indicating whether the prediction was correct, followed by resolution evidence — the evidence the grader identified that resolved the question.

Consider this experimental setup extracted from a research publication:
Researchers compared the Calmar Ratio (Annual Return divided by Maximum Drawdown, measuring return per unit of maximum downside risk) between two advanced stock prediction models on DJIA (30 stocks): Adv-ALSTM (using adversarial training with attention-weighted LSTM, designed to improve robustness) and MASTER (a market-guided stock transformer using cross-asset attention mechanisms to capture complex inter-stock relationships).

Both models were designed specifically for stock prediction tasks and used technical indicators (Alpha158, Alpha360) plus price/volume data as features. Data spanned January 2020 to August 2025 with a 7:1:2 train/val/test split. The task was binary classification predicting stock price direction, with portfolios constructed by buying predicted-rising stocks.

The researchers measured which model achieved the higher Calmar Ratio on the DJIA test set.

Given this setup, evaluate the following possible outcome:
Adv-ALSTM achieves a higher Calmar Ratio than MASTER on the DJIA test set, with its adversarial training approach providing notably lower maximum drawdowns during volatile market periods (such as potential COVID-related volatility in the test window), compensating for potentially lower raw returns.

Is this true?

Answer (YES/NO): NO